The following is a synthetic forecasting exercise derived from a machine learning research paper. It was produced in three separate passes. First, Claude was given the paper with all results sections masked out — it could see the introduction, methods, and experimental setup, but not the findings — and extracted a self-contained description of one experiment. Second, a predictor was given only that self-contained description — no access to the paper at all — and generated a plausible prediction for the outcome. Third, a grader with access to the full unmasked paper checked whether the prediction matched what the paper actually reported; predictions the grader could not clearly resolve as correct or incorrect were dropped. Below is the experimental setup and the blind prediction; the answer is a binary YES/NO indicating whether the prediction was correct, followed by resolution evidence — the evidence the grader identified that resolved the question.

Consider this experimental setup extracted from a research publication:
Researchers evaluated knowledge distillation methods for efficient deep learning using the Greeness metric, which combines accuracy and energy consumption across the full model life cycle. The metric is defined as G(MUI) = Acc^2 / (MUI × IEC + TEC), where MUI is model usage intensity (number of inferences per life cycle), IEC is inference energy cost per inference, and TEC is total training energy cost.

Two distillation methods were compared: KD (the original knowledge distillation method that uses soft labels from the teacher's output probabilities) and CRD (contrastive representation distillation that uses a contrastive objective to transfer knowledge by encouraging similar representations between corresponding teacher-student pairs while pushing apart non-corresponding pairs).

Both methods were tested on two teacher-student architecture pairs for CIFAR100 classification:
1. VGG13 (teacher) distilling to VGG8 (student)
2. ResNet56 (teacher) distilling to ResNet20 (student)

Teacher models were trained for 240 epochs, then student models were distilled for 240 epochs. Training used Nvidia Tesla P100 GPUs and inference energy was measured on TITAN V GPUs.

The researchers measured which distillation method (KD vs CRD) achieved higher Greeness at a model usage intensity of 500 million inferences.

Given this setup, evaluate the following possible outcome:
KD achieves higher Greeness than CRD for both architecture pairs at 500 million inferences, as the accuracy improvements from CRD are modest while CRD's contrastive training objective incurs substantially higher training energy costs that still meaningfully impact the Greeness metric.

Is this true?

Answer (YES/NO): NO